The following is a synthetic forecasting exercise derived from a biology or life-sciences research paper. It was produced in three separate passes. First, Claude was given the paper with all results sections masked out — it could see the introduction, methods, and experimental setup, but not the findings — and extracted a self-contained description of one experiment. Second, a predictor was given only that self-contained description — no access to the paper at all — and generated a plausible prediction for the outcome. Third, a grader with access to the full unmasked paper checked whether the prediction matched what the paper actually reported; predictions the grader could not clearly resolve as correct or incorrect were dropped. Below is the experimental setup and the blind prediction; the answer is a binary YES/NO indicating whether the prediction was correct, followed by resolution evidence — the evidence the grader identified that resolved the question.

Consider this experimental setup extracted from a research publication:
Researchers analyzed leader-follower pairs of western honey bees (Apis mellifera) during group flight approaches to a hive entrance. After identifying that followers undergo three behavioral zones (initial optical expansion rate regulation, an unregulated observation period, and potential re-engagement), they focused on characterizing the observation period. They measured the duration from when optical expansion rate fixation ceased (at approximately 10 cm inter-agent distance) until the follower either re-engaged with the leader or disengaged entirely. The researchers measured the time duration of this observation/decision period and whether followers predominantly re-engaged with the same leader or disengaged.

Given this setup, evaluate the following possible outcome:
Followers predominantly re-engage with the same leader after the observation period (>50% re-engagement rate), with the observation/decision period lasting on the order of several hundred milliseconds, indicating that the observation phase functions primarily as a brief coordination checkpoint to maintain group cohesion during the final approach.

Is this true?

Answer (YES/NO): NO